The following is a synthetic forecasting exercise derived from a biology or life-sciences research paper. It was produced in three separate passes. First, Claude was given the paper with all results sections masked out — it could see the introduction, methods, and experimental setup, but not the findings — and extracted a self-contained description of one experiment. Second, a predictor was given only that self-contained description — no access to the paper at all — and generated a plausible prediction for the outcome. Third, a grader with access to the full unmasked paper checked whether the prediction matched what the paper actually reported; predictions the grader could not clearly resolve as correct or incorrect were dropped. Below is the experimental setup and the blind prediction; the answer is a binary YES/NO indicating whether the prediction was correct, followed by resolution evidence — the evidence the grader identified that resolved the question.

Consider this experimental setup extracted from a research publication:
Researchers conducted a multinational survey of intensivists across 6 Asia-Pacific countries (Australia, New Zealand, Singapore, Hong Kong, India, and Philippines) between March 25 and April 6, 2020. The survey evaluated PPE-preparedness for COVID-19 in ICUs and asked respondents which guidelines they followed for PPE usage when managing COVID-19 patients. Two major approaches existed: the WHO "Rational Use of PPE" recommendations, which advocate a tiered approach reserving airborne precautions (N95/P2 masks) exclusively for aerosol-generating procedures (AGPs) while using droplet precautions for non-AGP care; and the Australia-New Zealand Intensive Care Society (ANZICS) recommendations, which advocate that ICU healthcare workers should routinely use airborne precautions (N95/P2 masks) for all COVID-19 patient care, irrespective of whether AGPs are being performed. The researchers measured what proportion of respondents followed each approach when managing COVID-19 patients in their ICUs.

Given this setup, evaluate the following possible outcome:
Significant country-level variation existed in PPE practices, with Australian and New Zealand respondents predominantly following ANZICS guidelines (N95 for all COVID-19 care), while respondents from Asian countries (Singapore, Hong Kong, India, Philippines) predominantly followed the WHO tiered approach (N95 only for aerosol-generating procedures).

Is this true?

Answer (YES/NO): NO